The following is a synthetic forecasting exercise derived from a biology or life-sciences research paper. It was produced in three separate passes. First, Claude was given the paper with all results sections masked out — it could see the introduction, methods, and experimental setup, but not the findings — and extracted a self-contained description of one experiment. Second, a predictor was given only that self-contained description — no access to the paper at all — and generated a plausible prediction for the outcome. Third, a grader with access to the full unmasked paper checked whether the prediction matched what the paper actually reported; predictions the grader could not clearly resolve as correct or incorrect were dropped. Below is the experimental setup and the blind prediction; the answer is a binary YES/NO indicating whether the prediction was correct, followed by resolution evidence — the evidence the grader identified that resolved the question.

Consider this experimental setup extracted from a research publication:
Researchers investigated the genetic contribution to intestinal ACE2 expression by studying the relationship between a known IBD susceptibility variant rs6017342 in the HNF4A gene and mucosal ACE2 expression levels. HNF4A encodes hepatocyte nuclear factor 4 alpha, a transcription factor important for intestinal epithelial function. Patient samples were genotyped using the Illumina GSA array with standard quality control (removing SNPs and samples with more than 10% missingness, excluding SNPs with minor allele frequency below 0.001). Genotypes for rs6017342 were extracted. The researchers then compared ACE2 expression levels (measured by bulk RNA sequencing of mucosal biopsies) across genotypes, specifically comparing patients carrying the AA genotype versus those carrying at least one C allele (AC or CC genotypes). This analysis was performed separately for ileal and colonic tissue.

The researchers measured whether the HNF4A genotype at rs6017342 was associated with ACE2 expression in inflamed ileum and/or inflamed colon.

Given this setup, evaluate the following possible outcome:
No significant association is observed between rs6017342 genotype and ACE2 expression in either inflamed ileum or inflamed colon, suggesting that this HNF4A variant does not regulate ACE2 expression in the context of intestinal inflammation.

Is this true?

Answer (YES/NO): NO